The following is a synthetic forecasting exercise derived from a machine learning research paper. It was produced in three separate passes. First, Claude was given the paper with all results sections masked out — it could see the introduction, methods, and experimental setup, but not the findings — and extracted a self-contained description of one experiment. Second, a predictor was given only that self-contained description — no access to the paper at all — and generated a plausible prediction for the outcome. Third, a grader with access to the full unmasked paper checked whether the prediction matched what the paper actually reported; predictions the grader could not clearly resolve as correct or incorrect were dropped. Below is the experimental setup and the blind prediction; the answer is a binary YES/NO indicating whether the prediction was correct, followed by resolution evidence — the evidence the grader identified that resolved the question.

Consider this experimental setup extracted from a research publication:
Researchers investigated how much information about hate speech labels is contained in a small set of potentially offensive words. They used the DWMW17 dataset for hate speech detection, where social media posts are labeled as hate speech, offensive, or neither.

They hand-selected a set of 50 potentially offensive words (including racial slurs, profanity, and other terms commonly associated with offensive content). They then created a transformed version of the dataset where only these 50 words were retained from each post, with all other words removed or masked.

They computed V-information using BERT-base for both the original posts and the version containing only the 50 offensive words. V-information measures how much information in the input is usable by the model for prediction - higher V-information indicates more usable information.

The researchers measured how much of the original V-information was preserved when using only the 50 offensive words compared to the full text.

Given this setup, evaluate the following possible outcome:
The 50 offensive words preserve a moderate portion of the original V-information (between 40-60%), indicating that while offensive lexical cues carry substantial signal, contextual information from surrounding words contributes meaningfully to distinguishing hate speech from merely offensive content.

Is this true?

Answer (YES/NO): NO